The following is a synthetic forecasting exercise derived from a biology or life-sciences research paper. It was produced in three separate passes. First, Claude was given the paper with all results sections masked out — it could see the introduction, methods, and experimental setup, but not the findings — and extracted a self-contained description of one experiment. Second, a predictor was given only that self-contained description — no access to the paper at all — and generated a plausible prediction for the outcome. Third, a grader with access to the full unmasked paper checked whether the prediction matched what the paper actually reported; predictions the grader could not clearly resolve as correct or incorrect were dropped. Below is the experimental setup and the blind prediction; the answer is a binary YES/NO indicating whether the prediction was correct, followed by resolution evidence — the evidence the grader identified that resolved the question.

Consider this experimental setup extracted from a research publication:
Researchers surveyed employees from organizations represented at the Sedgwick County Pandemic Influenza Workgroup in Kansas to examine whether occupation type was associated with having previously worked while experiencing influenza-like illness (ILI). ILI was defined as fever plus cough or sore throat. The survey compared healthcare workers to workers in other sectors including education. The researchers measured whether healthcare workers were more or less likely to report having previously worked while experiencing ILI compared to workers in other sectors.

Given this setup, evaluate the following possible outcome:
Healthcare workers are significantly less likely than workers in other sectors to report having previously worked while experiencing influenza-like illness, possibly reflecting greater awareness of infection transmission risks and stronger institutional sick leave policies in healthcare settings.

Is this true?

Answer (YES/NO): NO